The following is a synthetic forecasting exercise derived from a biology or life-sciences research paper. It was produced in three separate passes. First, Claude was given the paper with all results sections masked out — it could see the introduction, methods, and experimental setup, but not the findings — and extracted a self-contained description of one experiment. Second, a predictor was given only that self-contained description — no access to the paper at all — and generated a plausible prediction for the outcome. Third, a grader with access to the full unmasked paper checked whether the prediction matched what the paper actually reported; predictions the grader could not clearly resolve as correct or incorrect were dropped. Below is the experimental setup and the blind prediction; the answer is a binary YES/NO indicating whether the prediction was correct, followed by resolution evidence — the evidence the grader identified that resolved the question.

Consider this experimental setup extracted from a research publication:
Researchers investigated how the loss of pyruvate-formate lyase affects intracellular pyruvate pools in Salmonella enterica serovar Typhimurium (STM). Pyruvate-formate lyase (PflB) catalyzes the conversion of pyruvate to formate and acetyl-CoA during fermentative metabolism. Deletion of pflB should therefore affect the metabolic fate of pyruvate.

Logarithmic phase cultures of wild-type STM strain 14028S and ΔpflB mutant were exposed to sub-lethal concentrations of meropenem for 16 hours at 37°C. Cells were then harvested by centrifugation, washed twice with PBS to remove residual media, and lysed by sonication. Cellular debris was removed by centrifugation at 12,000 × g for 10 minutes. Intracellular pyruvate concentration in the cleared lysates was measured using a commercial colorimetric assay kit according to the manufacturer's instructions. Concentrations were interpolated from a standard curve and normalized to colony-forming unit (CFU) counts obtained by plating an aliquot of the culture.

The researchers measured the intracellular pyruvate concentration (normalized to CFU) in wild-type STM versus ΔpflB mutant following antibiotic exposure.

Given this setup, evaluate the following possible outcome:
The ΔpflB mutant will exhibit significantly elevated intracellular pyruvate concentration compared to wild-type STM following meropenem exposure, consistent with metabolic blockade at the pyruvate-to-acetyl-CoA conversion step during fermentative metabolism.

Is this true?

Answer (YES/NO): YES